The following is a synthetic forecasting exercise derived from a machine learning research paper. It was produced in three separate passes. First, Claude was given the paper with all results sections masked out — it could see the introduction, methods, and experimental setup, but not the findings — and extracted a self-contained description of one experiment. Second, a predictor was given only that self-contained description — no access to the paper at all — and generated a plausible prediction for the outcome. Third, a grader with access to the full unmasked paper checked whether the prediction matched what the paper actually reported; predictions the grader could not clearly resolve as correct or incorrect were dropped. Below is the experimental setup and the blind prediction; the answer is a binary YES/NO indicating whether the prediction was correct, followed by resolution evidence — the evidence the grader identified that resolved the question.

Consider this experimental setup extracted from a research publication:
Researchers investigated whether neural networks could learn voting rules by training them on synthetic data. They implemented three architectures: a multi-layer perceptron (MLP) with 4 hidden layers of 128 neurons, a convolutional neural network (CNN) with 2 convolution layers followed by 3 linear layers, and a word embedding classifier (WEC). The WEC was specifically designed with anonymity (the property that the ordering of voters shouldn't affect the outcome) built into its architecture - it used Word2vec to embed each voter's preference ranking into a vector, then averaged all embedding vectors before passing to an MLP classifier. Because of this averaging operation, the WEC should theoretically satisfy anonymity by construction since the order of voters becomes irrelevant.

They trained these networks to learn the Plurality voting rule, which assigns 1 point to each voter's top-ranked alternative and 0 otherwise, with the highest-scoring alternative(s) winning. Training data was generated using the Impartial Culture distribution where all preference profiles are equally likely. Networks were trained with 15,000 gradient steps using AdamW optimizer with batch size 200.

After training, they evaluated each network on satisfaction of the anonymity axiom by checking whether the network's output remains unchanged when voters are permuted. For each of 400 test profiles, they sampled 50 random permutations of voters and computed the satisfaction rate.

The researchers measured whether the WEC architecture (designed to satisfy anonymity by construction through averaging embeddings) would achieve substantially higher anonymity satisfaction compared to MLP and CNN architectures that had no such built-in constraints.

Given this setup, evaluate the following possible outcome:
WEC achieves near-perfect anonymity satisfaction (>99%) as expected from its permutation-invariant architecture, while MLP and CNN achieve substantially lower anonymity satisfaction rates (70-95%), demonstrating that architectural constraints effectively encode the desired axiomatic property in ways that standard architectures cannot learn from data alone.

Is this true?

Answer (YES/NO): YES